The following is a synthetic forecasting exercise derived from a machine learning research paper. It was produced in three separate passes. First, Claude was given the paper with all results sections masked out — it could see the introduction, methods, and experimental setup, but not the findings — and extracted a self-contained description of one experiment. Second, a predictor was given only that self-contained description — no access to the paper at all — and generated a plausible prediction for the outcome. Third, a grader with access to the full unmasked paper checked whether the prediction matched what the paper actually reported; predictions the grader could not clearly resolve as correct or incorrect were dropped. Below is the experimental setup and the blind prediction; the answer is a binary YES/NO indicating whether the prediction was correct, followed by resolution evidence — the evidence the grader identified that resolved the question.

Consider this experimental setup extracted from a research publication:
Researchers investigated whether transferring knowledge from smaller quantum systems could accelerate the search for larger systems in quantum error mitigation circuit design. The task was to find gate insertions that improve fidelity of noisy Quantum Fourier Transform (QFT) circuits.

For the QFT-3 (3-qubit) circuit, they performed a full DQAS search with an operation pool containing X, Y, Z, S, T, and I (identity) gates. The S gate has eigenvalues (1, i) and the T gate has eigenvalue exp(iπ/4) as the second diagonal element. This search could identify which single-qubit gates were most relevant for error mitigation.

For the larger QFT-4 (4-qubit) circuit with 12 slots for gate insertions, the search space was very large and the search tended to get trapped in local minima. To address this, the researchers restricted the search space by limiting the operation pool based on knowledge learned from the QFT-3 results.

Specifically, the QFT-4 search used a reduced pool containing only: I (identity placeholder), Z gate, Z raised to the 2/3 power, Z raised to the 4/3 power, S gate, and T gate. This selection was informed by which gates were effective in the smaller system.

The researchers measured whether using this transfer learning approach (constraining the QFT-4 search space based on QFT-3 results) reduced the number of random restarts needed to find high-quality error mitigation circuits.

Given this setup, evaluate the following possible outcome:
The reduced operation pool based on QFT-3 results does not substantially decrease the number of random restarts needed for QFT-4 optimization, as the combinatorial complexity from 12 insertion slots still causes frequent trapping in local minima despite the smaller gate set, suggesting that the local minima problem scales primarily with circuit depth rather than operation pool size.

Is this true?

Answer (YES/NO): NO